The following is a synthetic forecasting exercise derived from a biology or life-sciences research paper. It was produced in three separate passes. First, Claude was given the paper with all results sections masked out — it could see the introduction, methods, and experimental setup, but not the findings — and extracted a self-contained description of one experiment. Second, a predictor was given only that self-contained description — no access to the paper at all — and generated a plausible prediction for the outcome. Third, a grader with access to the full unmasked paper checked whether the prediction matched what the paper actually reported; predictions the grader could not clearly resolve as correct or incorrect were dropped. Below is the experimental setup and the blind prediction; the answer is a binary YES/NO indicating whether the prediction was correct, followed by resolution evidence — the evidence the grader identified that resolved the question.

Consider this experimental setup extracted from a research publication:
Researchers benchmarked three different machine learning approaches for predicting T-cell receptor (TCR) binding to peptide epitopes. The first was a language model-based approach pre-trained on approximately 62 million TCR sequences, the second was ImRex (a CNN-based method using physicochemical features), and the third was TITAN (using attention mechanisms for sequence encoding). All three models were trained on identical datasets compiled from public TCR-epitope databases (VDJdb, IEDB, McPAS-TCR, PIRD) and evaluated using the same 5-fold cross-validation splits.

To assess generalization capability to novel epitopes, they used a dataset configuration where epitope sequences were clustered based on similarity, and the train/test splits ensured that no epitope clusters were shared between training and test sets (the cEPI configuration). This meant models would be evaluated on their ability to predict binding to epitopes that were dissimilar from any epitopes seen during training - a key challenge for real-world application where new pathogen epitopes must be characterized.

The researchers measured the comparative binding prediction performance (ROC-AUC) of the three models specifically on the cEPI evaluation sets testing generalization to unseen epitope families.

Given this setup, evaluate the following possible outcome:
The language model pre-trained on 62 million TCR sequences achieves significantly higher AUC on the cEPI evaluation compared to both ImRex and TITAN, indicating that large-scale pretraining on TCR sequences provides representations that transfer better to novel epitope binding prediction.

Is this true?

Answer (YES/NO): NO